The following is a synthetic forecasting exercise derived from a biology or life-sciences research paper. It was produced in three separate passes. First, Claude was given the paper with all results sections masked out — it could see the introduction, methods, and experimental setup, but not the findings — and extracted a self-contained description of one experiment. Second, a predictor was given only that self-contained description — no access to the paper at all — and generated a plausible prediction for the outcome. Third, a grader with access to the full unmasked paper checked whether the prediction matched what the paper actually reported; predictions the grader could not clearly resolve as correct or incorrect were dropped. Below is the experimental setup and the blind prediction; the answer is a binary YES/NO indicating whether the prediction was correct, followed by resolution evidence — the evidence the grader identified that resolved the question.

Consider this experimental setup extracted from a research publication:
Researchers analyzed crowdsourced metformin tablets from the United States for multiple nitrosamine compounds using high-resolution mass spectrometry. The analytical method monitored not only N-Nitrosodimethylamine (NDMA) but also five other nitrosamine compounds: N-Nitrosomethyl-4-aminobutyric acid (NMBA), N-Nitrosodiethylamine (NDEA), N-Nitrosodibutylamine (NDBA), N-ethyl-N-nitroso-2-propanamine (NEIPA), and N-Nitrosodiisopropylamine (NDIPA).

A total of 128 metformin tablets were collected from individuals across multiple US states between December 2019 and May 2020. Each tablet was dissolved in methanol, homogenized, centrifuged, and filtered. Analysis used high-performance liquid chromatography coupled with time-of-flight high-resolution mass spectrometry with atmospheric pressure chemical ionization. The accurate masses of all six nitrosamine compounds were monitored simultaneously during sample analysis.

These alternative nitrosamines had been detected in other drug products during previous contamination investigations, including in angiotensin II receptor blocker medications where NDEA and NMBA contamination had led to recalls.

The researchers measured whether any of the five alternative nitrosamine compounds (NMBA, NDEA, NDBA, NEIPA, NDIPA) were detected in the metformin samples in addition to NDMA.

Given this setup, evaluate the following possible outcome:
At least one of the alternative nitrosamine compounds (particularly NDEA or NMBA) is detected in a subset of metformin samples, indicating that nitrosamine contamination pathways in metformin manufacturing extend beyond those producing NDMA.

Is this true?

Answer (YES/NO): NO